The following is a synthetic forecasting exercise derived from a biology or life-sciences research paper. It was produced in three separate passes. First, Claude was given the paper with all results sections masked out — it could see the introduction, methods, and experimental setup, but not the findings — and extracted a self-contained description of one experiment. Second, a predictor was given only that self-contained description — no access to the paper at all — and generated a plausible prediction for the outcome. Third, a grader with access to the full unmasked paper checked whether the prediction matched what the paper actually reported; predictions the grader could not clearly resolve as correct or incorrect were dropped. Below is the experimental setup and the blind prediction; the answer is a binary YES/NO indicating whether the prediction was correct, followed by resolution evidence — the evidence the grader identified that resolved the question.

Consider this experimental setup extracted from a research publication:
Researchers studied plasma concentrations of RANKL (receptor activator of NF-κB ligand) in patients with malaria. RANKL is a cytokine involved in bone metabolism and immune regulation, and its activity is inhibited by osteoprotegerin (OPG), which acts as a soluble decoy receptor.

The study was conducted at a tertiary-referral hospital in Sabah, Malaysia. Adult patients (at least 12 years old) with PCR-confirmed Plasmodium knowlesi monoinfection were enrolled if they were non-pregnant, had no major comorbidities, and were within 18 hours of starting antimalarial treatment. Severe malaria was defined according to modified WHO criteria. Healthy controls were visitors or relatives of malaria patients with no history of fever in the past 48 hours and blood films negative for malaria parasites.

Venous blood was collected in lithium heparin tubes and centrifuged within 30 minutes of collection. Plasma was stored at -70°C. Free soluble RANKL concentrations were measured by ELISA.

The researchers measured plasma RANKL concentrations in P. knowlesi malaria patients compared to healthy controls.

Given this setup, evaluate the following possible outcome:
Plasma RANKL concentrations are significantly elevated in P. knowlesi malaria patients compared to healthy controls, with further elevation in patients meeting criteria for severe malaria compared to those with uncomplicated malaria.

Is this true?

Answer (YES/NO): NO